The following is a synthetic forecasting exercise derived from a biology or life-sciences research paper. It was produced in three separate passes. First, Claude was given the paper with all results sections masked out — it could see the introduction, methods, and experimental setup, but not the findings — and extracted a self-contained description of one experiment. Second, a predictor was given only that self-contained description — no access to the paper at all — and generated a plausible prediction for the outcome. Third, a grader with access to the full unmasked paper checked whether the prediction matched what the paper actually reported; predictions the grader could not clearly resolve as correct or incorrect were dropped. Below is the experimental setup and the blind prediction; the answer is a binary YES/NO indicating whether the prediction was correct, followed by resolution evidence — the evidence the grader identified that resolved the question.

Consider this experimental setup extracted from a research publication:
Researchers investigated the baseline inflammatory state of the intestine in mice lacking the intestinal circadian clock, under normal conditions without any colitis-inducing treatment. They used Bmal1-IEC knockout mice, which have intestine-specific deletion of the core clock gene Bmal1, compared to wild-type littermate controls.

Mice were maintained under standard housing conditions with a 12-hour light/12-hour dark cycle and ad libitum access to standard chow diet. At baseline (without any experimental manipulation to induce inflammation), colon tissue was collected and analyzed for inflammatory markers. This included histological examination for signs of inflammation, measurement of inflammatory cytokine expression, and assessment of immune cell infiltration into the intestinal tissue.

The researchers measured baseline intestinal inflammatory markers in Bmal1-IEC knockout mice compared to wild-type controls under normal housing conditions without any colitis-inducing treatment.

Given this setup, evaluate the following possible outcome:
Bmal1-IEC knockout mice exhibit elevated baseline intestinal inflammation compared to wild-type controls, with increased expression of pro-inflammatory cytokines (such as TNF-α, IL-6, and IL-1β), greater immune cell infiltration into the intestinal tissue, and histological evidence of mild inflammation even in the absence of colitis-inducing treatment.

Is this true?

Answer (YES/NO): NO